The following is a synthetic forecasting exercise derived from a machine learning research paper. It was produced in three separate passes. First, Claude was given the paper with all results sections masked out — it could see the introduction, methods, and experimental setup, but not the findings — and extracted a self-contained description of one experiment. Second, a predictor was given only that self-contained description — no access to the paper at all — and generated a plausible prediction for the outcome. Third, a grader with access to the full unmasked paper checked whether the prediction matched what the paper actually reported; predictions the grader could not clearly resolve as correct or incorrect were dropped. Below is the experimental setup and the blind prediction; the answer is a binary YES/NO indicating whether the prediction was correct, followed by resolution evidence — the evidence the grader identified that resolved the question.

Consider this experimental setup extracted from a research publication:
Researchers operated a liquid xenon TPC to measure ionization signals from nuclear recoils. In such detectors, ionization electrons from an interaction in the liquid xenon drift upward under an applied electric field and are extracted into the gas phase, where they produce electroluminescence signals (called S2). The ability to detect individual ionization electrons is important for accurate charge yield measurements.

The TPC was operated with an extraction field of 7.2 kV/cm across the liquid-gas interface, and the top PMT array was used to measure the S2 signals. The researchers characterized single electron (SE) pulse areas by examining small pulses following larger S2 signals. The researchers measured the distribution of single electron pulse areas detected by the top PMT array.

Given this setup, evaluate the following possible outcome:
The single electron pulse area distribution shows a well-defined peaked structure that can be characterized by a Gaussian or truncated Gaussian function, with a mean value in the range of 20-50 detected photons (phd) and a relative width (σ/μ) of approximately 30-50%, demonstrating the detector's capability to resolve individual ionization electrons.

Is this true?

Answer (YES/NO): NO